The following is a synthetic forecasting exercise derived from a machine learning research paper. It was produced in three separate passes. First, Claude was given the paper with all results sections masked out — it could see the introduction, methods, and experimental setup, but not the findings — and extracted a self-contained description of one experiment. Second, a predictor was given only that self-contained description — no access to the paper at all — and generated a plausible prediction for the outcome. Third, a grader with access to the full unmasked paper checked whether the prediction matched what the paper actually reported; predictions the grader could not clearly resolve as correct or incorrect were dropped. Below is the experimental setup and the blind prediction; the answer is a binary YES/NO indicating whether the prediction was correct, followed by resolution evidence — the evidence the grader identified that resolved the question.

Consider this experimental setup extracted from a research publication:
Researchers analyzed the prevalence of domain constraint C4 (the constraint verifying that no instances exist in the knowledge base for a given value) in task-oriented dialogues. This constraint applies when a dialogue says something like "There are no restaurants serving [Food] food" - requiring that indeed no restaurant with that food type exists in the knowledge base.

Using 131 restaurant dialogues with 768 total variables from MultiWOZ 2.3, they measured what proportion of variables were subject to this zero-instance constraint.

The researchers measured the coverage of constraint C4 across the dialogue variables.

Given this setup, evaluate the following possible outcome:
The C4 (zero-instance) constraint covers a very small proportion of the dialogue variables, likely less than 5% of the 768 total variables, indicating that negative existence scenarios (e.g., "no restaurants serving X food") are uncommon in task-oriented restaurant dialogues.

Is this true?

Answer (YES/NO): YES